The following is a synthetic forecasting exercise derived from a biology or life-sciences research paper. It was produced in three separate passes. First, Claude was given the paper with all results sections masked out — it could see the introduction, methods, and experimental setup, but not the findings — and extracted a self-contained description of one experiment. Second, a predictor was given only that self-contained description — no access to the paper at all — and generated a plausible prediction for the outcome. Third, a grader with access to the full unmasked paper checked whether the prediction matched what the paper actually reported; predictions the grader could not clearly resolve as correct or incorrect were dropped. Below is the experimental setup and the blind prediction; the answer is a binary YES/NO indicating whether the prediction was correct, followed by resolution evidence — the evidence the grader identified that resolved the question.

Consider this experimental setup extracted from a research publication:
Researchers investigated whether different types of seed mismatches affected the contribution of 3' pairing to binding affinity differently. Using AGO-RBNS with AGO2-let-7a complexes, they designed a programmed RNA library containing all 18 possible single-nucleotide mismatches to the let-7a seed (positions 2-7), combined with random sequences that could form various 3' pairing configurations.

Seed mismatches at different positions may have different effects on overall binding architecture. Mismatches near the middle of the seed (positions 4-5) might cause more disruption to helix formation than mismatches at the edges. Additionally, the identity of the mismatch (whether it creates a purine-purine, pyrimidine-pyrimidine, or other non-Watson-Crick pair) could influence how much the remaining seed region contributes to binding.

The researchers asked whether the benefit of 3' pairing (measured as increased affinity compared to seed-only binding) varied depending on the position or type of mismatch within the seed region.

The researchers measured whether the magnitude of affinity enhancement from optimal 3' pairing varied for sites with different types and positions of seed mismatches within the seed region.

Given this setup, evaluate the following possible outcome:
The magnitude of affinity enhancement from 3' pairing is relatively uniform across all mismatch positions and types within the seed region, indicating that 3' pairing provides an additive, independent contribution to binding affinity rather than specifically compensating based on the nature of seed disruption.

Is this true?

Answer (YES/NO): NO